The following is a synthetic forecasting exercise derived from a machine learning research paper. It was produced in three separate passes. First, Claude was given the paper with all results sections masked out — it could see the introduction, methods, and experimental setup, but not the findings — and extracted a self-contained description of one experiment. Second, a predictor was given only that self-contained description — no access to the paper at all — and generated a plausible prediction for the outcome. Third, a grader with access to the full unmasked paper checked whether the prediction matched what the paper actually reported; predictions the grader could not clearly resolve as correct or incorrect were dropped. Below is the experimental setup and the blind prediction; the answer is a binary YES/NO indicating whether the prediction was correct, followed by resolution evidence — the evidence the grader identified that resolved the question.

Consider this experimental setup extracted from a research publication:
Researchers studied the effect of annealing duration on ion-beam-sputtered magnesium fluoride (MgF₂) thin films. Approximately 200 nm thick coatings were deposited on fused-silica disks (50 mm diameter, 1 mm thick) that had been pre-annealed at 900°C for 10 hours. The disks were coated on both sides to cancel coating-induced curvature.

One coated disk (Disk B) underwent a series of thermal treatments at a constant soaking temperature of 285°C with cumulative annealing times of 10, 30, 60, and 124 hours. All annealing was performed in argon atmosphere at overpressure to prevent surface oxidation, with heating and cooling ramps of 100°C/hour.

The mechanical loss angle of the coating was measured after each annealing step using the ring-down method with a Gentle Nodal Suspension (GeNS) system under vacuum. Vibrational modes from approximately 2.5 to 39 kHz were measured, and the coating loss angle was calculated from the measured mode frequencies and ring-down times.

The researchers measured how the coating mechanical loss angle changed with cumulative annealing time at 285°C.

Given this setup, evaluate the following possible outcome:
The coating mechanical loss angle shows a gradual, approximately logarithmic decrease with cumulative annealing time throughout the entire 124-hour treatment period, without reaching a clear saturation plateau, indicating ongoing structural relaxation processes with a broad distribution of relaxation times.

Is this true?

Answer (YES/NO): NO